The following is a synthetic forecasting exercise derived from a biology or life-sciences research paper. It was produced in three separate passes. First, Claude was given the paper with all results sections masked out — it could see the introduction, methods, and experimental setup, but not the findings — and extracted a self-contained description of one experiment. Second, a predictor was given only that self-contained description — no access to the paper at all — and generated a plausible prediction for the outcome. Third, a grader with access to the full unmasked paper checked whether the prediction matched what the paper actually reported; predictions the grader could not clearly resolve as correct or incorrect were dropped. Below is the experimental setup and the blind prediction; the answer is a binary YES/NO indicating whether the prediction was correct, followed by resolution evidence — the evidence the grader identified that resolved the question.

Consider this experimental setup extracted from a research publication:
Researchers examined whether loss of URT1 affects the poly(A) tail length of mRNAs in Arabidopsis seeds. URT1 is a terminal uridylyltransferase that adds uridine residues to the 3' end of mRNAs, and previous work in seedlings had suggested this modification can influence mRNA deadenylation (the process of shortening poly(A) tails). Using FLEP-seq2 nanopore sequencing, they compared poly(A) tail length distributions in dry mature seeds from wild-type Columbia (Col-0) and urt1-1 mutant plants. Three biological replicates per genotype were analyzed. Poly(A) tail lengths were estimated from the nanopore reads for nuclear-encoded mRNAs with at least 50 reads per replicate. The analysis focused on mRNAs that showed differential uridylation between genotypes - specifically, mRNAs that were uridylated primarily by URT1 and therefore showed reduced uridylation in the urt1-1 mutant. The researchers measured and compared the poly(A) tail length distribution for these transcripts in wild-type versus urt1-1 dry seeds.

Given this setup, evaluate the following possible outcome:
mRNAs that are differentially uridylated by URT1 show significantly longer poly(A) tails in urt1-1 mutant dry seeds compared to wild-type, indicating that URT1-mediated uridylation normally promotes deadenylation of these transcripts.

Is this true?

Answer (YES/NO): NO